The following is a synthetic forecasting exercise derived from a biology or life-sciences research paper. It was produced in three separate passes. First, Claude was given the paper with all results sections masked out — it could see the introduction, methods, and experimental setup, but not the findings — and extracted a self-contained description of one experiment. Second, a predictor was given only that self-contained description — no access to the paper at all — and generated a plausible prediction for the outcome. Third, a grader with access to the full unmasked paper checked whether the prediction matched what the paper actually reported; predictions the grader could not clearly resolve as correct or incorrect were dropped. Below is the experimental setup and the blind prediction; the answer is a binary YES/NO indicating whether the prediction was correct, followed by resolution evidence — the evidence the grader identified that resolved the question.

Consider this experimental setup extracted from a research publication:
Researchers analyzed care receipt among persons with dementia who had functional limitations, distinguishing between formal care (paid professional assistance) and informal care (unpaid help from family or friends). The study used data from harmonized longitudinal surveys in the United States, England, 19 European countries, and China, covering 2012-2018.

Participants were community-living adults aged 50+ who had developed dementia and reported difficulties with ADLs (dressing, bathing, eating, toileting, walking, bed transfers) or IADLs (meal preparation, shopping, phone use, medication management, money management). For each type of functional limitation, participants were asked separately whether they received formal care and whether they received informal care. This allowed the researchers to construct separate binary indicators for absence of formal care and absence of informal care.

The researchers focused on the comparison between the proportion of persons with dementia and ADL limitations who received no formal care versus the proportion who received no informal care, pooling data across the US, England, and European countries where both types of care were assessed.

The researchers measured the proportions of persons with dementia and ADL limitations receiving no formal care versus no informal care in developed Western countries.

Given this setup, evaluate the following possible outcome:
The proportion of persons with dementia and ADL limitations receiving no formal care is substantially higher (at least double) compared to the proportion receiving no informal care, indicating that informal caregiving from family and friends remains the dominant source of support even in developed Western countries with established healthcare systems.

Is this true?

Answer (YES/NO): NO